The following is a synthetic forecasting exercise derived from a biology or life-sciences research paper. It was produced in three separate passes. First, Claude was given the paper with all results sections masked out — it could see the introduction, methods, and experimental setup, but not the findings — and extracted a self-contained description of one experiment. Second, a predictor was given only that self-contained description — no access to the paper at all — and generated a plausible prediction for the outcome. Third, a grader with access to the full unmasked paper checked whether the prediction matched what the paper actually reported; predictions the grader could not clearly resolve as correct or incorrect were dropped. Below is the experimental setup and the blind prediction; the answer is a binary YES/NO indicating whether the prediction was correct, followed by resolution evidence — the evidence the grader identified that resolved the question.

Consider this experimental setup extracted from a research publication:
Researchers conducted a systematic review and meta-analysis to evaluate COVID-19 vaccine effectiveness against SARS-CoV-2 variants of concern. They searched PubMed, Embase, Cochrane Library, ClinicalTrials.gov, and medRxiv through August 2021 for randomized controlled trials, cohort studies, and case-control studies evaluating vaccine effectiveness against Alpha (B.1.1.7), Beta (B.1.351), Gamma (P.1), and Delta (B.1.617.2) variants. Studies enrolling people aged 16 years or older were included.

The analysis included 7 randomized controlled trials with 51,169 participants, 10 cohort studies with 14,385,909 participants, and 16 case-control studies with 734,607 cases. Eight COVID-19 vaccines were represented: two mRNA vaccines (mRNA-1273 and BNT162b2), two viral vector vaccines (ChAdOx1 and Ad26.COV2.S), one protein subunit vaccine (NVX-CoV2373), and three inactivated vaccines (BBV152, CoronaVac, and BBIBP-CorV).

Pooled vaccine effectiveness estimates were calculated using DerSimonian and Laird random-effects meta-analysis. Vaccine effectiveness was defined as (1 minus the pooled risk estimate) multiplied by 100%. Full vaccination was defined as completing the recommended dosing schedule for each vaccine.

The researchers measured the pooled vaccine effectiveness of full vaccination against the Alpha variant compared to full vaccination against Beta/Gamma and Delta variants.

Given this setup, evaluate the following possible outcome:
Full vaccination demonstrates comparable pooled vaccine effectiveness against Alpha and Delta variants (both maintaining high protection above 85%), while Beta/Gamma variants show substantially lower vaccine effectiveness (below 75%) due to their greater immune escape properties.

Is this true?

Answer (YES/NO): NO